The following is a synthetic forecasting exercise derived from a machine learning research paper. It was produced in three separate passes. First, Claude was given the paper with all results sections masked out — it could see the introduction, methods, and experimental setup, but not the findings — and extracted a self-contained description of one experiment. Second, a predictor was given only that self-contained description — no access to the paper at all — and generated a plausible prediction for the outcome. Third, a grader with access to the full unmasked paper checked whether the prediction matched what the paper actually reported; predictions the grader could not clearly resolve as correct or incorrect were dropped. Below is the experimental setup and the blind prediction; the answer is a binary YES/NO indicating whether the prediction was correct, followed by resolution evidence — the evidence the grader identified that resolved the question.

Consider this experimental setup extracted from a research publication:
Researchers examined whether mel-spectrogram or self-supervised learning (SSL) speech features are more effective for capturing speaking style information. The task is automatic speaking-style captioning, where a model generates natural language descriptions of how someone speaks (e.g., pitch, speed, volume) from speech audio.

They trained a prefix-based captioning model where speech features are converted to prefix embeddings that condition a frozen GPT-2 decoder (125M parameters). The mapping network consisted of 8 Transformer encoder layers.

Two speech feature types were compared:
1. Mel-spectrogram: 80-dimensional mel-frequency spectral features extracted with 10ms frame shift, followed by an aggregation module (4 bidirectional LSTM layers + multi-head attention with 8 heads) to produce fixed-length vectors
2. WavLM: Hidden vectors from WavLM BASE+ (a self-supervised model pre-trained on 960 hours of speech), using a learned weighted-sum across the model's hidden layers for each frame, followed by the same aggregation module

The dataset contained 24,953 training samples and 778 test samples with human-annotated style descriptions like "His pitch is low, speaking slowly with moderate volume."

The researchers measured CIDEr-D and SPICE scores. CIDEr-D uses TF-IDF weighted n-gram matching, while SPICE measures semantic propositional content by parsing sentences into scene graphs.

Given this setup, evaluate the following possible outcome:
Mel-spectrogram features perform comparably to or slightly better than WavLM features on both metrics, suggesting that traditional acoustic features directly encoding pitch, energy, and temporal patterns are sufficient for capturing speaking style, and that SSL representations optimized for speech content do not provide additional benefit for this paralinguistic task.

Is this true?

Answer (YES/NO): NO